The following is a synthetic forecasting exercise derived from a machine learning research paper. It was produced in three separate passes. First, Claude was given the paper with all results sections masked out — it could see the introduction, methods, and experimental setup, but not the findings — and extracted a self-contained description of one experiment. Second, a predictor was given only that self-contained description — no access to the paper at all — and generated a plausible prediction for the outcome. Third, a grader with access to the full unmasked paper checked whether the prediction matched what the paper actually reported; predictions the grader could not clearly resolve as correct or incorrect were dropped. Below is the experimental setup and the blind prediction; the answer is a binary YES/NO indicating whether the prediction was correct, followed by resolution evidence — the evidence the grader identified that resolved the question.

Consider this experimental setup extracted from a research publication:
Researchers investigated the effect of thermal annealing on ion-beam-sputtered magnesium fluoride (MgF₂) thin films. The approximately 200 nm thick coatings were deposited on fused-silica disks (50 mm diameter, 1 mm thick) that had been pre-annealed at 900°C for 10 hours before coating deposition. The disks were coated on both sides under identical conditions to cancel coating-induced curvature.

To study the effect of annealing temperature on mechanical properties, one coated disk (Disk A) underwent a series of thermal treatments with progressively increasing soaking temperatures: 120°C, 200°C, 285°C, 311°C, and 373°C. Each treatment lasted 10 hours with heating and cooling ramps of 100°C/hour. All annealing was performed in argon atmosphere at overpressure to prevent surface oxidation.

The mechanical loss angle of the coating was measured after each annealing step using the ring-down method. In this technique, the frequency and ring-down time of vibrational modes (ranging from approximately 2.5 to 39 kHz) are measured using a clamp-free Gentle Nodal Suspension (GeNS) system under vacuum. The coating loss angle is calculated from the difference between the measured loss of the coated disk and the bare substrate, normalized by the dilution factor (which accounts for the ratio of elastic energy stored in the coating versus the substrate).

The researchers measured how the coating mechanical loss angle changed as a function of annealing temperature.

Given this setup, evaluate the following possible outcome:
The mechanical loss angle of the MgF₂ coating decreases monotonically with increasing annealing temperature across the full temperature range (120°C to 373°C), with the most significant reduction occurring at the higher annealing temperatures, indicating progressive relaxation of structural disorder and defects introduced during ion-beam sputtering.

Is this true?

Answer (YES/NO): NO